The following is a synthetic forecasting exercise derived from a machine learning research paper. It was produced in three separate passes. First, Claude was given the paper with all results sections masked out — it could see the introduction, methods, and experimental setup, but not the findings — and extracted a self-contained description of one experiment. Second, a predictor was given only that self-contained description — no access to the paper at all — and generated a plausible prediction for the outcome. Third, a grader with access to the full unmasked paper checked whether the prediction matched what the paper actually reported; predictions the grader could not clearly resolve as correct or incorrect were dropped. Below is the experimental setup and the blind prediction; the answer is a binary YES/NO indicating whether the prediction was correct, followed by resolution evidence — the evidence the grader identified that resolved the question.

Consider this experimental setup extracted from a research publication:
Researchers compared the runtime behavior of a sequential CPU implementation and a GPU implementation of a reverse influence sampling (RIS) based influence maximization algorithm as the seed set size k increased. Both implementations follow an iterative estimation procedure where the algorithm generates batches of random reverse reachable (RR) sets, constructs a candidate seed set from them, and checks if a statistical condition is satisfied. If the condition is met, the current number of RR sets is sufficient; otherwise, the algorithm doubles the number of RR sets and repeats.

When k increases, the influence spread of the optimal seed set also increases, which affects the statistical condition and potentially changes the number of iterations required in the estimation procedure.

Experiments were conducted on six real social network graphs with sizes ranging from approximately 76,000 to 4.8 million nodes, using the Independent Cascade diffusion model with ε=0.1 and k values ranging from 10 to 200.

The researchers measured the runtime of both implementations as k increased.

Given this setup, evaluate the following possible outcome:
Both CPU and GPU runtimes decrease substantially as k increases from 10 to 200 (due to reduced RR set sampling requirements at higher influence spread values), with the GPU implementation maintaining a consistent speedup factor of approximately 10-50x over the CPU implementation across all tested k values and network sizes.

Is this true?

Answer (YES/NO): NO